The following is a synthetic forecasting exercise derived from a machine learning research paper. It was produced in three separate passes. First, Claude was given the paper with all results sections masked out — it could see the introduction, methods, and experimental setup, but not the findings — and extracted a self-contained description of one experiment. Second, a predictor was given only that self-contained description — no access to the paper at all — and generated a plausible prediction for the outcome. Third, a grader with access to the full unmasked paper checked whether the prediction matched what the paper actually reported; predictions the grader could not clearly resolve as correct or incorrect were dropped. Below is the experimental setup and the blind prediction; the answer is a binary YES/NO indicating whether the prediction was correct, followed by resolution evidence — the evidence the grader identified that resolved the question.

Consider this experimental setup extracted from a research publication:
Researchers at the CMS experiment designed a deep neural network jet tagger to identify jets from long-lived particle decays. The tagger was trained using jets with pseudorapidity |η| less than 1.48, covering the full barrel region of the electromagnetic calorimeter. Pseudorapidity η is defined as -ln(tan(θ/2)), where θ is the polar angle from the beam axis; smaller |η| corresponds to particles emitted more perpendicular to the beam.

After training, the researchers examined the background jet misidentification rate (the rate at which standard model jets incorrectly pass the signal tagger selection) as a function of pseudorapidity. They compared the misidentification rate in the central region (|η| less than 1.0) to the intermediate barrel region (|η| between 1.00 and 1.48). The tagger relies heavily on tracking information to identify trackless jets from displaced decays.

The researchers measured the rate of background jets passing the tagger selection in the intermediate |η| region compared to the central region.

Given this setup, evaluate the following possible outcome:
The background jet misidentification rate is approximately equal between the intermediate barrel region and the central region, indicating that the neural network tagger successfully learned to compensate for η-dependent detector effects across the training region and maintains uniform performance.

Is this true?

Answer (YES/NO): NO